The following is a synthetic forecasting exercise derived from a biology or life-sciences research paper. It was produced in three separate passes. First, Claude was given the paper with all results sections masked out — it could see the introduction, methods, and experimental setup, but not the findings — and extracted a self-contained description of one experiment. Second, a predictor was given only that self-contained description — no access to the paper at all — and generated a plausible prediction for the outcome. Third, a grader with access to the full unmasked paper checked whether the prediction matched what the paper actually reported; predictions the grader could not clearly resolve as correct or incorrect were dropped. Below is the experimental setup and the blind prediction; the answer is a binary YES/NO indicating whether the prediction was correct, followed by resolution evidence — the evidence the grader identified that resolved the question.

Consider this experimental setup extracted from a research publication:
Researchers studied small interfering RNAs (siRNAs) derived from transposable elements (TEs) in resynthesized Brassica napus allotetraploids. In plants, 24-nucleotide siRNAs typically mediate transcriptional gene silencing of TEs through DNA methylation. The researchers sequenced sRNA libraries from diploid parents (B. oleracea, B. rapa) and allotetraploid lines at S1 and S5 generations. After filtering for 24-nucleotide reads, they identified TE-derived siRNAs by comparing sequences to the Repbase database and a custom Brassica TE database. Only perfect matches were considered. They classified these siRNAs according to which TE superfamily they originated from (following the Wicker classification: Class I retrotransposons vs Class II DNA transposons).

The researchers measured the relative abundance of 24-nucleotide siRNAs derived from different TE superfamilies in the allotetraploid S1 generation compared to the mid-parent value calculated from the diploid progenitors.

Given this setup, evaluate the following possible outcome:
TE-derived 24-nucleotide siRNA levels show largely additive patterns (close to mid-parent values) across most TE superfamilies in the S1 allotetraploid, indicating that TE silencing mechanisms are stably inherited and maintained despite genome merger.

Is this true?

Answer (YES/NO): NO